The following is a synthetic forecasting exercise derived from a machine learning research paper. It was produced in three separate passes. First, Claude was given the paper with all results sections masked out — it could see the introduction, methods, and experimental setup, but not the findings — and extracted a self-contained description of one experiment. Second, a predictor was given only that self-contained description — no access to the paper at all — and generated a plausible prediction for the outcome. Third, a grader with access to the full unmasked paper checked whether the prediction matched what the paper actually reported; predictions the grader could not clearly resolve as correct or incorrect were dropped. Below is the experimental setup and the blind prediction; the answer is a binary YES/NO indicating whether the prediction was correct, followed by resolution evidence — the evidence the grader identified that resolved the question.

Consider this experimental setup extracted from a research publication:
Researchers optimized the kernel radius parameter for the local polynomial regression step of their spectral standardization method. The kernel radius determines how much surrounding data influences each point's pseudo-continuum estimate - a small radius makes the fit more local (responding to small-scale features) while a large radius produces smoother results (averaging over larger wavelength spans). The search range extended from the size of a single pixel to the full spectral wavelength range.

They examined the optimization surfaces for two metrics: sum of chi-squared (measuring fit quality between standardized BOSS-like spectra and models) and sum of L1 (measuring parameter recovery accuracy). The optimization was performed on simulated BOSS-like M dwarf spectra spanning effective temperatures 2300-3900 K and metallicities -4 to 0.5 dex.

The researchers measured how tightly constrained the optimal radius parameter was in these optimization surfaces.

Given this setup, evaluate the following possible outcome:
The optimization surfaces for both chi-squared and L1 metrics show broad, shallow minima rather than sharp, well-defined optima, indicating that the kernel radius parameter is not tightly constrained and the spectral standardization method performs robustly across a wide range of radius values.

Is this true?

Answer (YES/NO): NO